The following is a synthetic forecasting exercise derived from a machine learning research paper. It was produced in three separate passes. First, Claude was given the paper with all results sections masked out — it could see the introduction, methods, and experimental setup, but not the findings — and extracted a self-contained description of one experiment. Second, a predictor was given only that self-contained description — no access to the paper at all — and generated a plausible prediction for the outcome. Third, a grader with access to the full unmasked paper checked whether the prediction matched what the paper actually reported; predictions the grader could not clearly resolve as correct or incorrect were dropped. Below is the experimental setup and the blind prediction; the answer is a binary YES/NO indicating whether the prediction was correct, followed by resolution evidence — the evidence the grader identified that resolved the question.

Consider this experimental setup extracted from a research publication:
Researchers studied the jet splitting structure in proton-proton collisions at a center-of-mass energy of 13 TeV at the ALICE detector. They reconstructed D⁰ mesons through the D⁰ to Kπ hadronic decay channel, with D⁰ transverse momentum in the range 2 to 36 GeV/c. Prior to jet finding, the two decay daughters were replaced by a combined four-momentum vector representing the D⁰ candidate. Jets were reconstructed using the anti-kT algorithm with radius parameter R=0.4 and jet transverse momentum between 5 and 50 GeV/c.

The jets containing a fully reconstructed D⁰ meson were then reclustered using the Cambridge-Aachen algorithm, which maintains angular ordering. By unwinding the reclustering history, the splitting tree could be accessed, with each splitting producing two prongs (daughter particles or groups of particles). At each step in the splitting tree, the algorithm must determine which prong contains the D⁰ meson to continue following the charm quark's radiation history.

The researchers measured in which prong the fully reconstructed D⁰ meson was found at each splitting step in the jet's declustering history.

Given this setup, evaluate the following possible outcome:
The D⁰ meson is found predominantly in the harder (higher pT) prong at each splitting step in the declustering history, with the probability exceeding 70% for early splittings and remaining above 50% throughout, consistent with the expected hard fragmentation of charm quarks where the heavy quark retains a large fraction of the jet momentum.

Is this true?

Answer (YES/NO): NO